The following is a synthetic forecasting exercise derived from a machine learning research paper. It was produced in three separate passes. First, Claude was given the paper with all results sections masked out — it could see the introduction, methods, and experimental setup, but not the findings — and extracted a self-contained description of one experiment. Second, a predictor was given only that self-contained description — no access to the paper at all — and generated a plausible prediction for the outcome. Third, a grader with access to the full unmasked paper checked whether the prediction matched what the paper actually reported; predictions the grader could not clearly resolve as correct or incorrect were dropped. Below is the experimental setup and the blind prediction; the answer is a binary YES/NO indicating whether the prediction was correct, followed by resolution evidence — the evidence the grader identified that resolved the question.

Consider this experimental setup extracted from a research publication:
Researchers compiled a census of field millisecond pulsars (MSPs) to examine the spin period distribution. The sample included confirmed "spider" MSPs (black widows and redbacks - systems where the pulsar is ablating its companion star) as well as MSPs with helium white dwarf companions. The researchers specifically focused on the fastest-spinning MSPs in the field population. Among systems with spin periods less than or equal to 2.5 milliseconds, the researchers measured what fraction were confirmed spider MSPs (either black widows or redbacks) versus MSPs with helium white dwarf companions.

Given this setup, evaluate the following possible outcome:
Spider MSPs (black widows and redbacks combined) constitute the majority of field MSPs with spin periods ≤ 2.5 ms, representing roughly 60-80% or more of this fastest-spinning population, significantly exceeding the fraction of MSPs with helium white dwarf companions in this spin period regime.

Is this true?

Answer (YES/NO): YES